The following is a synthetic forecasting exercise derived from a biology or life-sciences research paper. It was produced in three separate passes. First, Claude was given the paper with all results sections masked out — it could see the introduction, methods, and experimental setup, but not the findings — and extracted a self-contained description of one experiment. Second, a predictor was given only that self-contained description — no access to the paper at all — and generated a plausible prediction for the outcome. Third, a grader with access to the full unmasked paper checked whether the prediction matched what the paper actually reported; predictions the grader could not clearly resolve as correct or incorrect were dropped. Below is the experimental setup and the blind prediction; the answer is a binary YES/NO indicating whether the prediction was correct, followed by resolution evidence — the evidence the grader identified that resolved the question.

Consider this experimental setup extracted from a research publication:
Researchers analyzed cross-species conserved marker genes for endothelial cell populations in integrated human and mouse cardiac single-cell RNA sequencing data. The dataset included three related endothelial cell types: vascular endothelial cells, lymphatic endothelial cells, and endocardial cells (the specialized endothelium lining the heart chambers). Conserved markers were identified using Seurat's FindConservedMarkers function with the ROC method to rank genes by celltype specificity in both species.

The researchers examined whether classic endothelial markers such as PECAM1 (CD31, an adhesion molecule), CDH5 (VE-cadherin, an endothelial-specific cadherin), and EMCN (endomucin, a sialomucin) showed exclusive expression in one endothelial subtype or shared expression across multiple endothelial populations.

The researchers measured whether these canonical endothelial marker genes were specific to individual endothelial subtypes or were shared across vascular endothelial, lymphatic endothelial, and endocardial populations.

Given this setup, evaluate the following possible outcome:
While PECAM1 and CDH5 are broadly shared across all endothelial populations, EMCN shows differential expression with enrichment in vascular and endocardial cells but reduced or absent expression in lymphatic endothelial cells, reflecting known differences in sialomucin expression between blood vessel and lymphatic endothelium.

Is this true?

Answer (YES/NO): NO